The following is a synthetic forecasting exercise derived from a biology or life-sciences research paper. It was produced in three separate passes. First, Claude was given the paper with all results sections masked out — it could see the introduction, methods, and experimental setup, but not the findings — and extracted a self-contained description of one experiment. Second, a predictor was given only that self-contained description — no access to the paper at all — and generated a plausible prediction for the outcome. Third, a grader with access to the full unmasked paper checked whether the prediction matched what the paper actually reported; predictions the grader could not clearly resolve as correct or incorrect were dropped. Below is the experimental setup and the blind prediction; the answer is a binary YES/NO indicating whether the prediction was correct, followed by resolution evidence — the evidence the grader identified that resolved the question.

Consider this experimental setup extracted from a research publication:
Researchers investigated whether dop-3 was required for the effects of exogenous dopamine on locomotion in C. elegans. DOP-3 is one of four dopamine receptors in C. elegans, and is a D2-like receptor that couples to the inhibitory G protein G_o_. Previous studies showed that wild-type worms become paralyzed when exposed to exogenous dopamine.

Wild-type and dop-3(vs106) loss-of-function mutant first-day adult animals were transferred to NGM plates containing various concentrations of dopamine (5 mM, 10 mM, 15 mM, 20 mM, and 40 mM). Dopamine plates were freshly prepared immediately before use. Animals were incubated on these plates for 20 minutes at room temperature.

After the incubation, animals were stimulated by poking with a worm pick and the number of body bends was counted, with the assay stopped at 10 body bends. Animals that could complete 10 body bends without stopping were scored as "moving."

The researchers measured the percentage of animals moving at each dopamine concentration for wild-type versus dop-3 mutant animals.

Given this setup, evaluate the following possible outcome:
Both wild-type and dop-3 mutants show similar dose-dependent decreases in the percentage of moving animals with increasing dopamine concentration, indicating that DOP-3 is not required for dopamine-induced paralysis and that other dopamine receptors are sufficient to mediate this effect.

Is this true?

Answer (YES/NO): NO